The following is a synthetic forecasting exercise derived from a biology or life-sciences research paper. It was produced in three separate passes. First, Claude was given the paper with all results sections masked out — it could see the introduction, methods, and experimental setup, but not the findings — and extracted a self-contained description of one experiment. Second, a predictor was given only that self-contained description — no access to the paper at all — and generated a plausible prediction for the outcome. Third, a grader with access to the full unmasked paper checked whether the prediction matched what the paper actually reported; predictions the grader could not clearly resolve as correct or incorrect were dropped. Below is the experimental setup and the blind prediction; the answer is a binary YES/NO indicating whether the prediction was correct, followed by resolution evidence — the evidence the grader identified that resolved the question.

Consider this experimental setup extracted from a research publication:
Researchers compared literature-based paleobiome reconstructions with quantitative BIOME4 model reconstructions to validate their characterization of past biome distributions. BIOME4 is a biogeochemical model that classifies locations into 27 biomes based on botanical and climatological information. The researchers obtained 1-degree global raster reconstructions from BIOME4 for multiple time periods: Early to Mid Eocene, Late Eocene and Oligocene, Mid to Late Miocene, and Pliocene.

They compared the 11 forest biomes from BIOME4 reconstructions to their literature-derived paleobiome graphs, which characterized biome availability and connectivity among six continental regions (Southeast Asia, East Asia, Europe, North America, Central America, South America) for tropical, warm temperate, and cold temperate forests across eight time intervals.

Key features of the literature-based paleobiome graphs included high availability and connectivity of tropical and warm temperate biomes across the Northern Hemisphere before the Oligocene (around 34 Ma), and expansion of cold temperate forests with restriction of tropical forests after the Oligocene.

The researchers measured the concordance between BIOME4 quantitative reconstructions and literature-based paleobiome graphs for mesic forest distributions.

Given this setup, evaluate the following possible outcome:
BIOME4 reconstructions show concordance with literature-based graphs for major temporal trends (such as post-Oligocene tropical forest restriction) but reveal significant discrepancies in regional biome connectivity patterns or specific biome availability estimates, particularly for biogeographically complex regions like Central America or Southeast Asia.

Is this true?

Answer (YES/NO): NO